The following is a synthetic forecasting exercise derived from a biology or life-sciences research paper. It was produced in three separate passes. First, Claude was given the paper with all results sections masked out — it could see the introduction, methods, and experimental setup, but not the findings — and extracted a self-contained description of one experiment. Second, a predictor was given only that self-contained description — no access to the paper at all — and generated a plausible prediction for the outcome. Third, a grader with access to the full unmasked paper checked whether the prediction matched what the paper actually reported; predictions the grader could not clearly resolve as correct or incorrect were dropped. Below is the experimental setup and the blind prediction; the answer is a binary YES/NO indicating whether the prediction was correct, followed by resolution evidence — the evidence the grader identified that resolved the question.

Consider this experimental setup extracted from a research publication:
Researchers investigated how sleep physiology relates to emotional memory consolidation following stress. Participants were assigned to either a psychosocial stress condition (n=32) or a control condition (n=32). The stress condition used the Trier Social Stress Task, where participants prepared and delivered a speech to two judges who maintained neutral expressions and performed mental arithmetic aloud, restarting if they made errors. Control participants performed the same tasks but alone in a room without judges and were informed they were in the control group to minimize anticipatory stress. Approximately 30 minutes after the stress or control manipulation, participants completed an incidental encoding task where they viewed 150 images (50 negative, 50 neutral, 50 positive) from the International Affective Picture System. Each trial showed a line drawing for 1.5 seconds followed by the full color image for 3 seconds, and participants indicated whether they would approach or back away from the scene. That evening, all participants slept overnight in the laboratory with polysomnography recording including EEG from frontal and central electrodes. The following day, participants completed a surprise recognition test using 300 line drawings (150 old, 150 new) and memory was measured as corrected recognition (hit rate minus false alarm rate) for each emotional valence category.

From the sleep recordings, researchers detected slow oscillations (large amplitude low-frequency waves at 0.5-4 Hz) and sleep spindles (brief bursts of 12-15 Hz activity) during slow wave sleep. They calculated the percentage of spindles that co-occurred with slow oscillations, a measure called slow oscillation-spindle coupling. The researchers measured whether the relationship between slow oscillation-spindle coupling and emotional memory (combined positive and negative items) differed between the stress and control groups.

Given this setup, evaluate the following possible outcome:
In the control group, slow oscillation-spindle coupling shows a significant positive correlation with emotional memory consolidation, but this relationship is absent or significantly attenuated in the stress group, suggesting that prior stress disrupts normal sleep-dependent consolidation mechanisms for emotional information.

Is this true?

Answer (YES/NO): NO